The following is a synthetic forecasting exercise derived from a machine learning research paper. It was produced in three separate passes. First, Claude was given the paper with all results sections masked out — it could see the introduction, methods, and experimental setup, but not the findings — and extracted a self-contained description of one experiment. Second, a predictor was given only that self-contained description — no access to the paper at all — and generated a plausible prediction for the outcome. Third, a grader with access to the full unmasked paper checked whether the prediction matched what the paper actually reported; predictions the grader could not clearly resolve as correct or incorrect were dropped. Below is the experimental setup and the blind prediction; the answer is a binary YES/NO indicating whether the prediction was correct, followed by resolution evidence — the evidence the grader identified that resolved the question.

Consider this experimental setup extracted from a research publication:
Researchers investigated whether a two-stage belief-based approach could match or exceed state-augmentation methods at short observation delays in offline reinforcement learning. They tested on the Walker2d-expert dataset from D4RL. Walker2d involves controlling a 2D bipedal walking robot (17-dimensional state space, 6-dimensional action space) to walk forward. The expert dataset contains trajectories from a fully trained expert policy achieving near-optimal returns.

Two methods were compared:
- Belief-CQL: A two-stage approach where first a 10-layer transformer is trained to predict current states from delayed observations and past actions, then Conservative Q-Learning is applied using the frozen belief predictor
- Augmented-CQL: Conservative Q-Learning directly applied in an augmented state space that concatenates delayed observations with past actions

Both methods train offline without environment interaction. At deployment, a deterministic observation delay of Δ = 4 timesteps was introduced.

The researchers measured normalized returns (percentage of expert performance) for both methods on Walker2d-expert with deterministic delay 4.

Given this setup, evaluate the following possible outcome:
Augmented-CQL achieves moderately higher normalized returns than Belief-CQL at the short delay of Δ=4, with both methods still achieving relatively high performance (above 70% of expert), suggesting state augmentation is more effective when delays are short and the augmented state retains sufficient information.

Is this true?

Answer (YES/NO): NO